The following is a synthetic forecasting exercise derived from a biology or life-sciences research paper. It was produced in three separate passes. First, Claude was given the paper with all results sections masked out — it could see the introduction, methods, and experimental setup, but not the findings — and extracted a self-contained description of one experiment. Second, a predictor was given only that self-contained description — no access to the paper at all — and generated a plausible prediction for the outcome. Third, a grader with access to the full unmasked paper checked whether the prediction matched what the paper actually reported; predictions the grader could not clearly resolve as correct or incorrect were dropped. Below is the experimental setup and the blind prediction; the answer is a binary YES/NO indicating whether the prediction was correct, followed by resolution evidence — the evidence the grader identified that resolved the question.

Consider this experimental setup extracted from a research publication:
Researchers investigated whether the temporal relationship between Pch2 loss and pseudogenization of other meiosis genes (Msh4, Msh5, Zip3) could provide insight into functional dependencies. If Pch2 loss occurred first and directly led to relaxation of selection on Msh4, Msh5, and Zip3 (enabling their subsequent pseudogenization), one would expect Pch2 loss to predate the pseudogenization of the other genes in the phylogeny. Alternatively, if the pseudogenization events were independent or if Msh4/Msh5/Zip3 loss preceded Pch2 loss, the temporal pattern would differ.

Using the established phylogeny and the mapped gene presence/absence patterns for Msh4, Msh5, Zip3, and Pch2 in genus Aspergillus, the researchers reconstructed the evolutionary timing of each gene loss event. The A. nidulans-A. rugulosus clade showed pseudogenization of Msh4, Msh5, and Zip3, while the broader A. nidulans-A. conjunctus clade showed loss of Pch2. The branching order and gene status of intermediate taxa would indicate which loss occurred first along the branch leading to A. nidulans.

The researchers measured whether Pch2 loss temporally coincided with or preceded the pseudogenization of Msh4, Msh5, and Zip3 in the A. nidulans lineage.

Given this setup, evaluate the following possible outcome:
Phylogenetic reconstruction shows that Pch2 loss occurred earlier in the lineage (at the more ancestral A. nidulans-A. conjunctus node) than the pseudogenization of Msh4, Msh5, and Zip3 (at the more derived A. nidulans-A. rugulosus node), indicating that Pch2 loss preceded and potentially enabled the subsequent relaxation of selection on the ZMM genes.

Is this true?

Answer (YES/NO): NO